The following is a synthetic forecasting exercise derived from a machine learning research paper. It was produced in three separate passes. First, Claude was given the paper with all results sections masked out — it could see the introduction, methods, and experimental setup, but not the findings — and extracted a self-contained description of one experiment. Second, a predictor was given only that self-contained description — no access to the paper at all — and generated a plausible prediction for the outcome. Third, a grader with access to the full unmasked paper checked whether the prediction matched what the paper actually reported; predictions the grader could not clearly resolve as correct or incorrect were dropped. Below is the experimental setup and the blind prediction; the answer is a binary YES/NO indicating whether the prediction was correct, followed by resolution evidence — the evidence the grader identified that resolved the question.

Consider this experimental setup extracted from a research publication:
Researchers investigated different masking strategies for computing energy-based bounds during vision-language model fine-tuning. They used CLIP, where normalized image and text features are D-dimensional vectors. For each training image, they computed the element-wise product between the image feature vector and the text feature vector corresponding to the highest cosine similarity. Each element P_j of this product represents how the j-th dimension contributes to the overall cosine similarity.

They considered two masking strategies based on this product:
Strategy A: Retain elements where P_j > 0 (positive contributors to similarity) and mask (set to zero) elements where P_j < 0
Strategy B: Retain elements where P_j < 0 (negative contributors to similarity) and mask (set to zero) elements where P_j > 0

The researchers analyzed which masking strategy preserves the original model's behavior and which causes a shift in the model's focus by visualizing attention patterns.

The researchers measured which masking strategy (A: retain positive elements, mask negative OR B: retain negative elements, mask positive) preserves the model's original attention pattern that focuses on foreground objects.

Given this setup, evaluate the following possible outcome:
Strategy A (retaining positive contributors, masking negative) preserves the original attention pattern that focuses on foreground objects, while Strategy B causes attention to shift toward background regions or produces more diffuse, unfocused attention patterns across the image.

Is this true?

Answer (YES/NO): YES